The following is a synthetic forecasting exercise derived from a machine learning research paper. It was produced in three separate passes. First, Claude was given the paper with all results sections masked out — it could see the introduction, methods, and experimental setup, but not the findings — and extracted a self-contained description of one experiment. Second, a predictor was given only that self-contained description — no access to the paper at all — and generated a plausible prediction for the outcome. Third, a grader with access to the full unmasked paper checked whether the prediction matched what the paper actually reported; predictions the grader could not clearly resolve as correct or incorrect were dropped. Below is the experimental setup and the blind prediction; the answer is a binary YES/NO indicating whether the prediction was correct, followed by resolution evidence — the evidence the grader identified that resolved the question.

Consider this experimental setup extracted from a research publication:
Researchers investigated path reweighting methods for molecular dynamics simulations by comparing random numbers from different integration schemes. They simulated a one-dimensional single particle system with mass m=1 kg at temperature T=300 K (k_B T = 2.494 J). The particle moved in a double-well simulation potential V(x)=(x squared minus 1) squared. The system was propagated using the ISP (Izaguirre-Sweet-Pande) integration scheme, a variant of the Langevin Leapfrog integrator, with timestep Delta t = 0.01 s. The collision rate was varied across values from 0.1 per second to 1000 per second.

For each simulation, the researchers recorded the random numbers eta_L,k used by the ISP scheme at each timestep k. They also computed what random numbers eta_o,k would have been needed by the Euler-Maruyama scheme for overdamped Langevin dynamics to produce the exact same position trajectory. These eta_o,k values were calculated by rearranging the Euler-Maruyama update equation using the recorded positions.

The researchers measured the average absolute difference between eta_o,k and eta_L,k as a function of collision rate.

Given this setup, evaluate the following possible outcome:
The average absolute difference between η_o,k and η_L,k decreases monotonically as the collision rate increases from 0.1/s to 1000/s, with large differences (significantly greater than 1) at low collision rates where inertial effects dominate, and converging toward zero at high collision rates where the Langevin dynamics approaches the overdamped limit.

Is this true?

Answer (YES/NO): NO